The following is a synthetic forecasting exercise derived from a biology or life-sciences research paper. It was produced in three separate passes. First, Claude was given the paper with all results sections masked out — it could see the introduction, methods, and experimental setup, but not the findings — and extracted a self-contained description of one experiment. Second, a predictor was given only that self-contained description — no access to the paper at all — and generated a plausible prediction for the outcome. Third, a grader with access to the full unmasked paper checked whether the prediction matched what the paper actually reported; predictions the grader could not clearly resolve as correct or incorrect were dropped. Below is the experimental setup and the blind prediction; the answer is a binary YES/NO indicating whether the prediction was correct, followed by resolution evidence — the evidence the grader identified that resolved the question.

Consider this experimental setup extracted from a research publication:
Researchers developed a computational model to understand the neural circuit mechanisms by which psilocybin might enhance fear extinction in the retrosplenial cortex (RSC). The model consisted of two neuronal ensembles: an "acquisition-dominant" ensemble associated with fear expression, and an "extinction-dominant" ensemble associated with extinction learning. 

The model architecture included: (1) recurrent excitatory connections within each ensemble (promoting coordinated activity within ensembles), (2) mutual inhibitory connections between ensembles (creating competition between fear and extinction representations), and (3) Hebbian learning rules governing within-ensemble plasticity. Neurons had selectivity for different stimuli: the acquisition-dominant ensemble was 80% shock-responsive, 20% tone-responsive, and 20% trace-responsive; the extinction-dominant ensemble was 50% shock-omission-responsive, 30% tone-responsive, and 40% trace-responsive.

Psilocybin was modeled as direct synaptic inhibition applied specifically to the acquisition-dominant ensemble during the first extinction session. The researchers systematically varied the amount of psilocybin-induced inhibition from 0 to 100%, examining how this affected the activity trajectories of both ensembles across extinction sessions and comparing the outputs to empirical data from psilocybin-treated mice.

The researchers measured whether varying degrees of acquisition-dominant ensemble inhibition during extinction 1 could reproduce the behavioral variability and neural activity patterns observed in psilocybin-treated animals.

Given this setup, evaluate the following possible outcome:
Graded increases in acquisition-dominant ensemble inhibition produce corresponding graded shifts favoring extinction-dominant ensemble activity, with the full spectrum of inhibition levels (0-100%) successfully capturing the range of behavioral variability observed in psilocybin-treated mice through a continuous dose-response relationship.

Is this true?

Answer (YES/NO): NO